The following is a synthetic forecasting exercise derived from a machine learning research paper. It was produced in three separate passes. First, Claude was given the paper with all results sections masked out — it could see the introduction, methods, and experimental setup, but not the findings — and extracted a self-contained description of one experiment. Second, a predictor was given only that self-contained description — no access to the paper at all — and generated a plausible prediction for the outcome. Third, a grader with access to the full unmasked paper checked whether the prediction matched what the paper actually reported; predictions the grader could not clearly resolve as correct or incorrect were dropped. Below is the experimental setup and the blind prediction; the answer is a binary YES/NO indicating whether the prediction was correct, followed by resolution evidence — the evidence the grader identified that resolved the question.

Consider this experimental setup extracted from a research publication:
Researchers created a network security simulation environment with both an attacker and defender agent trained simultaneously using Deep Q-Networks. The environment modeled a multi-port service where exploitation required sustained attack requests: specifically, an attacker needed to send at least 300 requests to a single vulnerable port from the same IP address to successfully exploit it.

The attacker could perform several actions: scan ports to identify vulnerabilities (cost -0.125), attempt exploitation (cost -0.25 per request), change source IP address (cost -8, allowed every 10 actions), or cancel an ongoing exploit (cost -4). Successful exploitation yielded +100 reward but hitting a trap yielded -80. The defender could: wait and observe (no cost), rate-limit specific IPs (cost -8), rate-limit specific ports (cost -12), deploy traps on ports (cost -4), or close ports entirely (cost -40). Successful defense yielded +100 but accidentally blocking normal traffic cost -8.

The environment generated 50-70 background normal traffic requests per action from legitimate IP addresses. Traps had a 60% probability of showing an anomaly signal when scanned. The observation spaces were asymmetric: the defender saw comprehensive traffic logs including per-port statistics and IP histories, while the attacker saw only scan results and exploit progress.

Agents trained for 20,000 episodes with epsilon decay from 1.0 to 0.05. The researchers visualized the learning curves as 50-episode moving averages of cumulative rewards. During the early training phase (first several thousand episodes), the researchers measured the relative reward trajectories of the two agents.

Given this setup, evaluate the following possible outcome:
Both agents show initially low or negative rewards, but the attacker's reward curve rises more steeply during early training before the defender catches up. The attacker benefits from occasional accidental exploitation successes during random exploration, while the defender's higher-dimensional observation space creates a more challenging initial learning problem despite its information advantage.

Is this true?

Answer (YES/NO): NO